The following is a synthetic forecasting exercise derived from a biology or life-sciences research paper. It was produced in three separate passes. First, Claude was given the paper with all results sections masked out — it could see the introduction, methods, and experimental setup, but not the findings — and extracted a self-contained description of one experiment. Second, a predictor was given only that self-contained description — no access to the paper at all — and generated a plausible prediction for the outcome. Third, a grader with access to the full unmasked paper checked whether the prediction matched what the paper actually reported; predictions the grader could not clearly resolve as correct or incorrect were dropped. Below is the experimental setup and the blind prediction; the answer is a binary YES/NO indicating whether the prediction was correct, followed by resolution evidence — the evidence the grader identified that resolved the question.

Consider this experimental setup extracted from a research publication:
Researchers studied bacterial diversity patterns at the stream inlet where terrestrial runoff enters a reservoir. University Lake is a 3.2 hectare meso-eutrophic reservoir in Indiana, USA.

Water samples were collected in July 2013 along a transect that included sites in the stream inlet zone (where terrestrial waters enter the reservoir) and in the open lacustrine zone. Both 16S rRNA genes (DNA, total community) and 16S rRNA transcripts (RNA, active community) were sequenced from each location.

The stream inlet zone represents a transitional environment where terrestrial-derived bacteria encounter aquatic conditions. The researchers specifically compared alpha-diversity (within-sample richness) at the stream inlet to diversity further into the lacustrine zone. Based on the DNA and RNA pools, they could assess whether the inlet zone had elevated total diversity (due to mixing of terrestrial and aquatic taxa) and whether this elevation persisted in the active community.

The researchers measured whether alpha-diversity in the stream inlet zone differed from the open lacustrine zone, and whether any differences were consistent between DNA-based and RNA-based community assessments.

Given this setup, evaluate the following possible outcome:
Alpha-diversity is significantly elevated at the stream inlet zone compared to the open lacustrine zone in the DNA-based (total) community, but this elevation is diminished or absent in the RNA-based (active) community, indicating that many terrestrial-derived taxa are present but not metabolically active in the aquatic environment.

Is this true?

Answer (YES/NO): YES